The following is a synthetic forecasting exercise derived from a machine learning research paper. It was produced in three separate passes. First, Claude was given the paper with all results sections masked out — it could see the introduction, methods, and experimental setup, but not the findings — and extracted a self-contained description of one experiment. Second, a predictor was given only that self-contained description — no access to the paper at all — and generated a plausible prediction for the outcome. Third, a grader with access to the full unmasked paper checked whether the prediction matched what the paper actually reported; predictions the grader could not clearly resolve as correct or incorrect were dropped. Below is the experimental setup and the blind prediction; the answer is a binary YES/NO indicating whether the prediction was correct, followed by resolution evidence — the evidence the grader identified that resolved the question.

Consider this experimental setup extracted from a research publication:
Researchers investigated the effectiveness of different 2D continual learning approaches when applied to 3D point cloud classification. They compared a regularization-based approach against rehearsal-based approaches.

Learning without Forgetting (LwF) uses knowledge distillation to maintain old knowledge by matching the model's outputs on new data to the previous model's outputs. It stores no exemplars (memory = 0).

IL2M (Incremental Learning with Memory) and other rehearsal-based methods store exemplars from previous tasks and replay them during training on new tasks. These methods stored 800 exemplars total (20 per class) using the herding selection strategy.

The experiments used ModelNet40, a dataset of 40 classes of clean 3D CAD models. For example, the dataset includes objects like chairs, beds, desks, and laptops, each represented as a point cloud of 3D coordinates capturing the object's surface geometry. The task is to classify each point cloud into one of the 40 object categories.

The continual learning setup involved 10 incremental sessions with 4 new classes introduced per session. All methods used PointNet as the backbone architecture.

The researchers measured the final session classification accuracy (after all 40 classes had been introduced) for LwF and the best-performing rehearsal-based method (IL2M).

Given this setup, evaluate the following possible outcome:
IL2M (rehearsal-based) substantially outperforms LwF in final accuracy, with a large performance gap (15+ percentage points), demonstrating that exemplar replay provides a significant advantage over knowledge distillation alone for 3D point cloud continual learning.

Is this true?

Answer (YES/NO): YES